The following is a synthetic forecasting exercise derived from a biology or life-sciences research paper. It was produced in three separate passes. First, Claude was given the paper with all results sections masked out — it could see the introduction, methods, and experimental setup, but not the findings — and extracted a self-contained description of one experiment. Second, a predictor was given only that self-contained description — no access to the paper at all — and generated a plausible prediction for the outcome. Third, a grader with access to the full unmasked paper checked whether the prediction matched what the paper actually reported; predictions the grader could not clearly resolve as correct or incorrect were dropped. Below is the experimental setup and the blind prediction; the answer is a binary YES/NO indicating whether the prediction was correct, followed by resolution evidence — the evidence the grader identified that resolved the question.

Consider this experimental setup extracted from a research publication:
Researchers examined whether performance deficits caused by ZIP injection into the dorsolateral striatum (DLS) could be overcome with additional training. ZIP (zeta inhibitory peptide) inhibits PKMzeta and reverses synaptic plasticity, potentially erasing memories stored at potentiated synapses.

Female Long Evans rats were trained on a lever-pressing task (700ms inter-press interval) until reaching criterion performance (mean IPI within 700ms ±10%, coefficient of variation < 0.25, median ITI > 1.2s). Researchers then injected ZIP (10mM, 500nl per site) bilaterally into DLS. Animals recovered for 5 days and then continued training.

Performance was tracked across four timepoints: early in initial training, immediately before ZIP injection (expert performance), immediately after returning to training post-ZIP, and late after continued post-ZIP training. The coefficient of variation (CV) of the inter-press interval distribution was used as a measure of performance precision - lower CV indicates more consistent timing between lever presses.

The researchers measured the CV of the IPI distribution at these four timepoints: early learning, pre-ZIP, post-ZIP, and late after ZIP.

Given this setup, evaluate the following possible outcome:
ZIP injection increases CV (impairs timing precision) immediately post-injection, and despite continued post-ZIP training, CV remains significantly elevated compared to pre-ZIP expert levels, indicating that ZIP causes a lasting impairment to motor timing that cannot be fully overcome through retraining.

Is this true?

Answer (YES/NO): NO